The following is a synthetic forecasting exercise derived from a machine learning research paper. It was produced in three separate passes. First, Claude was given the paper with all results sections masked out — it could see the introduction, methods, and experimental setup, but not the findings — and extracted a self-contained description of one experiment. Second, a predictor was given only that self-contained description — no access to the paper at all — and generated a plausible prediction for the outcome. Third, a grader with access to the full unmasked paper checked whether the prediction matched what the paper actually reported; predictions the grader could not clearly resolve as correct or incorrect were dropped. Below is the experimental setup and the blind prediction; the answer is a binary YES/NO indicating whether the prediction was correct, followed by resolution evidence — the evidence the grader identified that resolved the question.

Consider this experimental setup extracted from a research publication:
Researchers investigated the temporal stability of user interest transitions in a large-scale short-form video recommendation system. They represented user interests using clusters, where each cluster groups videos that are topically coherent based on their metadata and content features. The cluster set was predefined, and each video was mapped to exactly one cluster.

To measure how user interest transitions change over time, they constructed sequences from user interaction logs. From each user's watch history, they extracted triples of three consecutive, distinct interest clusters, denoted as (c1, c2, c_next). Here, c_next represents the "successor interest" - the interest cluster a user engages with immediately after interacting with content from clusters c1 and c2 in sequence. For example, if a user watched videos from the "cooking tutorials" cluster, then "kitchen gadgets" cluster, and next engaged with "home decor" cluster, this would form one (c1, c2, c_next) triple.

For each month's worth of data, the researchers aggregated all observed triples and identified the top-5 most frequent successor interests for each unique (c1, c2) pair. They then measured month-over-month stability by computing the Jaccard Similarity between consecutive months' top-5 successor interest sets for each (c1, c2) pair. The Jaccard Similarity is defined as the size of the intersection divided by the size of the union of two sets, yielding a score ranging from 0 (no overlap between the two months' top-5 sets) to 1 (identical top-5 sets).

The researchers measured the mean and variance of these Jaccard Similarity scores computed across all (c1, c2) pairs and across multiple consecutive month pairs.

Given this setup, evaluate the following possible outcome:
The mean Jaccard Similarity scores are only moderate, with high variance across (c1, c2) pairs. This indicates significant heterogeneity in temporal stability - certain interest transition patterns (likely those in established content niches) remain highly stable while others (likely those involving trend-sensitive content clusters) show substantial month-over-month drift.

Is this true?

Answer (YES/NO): NO